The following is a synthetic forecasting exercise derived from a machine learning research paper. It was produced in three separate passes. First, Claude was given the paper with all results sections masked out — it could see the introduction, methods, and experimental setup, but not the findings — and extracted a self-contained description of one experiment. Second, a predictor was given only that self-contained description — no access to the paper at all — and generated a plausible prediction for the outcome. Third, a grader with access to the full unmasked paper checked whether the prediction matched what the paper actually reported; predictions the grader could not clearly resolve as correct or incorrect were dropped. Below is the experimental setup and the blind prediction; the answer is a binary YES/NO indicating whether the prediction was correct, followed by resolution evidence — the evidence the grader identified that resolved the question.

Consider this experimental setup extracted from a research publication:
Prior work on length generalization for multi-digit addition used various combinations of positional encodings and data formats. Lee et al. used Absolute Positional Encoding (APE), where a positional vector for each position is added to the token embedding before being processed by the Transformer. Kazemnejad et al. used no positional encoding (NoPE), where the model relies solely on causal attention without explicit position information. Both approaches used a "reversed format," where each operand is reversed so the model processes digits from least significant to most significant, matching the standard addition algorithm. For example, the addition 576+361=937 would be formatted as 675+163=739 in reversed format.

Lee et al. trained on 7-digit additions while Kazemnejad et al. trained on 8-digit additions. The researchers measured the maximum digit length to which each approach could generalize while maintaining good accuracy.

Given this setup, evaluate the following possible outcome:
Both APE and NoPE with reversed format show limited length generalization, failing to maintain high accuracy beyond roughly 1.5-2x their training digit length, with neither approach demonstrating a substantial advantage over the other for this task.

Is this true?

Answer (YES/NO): NO